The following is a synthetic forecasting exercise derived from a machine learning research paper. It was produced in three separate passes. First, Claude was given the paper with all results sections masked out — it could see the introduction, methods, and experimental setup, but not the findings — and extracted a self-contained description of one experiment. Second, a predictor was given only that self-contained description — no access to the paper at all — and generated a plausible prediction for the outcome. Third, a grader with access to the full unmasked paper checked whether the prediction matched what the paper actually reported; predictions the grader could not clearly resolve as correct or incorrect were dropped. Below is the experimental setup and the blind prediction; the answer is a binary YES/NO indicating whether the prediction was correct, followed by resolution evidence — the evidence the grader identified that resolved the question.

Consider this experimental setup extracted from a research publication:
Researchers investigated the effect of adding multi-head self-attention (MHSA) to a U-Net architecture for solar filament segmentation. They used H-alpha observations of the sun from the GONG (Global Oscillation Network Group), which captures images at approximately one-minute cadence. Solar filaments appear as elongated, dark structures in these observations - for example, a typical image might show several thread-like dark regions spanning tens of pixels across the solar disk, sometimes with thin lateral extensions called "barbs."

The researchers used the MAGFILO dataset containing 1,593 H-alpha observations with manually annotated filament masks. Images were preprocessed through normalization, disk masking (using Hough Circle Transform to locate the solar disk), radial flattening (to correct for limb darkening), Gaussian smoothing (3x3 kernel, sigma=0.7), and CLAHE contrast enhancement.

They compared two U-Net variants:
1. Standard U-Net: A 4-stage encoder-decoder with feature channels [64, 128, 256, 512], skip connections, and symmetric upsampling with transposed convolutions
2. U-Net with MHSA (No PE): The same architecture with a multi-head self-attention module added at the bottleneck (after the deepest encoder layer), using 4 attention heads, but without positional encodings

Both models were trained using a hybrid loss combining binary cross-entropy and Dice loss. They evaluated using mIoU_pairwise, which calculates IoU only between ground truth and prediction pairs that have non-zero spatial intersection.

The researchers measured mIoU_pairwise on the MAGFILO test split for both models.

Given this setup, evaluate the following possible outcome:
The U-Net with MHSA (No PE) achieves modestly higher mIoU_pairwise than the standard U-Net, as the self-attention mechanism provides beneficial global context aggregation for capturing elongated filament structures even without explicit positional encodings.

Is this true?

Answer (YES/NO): YES